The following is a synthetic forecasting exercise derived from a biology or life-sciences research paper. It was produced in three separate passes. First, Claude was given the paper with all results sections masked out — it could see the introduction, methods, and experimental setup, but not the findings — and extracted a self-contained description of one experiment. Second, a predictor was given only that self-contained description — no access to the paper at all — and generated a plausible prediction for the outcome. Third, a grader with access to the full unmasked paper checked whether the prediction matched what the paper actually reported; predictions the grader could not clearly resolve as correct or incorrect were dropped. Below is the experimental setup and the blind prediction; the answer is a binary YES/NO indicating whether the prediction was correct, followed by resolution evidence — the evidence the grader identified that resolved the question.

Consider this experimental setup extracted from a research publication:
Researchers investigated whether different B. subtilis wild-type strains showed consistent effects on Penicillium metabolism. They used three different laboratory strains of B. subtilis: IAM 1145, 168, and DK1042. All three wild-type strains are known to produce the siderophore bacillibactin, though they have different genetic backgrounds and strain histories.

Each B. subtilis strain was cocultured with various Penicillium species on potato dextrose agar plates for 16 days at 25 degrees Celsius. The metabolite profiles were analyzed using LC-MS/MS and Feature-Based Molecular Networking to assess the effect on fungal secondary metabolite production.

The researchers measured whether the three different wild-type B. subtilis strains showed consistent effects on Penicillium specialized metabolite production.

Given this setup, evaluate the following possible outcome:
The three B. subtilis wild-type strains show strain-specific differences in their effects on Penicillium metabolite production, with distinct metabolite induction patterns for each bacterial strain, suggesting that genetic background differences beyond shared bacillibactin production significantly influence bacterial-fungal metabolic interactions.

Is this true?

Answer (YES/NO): NO